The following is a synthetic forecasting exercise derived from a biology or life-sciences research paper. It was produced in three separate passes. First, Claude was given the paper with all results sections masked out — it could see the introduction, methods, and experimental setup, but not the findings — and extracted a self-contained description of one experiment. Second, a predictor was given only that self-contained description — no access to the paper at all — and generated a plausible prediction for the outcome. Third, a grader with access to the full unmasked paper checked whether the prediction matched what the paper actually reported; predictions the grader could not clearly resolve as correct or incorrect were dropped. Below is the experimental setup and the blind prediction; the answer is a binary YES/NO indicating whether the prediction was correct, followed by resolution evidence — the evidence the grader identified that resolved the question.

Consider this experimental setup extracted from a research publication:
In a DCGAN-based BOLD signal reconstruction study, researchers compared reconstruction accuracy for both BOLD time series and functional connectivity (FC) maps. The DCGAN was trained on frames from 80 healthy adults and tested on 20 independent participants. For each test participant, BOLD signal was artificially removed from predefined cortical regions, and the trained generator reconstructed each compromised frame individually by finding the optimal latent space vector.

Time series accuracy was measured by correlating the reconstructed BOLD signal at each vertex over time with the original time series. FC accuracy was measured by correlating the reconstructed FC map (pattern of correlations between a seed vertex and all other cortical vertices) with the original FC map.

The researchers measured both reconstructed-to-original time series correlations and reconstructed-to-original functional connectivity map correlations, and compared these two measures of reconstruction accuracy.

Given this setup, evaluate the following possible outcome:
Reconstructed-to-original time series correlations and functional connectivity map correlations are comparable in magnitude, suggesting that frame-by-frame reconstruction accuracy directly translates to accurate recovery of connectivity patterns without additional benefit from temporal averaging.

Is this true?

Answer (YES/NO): NO